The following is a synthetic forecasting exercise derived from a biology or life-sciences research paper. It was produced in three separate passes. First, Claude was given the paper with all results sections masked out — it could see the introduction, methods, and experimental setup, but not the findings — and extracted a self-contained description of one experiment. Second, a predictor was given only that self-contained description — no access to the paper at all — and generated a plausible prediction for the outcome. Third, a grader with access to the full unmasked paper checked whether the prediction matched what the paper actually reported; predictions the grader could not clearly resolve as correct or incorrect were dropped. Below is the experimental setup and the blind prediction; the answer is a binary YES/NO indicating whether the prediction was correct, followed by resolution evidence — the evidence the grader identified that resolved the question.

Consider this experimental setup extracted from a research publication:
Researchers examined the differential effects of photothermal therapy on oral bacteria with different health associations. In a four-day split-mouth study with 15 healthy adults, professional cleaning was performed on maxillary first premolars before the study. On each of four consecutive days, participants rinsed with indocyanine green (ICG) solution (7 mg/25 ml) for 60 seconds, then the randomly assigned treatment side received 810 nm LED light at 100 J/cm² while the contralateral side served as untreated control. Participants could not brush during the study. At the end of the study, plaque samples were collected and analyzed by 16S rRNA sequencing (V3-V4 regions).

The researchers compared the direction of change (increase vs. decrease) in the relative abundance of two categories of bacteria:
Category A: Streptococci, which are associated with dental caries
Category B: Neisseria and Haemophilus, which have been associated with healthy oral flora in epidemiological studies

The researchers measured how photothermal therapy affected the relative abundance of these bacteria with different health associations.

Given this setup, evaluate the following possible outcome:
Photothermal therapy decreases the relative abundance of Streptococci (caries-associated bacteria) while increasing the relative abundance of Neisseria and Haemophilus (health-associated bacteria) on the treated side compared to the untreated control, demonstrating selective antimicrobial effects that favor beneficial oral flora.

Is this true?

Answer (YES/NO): YES